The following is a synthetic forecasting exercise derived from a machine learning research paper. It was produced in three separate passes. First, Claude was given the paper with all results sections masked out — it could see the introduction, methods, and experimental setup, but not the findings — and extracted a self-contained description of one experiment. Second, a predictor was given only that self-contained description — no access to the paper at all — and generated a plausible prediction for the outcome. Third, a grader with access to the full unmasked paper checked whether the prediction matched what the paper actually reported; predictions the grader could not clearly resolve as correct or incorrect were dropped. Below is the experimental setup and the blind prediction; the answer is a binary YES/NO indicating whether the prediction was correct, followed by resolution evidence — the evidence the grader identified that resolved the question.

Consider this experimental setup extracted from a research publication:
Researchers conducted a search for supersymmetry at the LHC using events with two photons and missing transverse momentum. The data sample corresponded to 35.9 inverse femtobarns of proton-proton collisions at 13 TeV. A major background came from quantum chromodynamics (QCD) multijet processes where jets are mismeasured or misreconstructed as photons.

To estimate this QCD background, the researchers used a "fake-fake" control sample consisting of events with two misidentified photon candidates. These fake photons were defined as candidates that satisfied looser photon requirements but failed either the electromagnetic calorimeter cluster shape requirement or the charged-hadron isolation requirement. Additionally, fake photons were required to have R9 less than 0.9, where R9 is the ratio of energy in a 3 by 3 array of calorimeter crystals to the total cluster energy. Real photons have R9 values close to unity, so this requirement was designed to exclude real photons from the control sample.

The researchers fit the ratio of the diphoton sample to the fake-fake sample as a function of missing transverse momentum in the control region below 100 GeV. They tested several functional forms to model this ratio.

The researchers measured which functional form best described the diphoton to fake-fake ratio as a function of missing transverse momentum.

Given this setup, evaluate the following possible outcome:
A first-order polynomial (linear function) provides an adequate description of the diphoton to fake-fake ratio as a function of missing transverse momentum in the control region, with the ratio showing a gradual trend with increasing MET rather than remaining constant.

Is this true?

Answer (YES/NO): NO